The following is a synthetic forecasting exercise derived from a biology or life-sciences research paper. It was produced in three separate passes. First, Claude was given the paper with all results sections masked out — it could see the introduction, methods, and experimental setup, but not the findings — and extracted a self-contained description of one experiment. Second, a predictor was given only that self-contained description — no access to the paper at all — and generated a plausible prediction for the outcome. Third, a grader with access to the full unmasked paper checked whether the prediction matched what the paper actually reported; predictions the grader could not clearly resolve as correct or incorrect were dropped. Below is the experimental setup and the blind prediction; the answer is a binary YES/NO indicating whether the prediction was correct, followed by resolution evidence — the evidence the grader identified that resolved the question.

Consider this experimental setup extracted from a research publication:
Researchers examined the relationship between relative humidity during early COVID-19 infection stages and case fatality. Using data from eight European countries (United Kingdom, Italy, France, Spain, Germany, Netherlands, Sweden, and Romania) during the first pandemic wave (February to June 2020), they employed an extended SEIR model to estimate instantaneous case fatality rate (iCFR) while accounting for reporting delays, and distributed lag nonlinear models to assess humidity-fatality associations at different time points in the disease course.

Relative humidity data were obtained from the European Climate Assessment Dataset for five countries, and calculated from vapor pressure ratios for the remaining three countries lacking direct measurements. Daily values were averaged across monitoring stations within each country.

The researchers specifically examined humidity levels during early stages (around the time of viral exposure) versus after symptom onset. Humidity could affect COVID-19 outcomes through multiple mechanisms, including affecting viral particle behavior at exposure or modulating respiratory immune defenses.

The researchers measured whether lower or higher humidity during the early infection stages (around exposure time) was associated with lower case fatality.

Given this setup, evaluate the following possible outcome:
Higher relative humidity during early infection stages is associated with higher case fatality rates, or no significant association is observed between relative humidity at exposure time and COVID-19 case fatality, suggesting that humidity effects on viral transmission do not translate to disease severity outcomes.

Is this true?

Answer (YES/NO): YES